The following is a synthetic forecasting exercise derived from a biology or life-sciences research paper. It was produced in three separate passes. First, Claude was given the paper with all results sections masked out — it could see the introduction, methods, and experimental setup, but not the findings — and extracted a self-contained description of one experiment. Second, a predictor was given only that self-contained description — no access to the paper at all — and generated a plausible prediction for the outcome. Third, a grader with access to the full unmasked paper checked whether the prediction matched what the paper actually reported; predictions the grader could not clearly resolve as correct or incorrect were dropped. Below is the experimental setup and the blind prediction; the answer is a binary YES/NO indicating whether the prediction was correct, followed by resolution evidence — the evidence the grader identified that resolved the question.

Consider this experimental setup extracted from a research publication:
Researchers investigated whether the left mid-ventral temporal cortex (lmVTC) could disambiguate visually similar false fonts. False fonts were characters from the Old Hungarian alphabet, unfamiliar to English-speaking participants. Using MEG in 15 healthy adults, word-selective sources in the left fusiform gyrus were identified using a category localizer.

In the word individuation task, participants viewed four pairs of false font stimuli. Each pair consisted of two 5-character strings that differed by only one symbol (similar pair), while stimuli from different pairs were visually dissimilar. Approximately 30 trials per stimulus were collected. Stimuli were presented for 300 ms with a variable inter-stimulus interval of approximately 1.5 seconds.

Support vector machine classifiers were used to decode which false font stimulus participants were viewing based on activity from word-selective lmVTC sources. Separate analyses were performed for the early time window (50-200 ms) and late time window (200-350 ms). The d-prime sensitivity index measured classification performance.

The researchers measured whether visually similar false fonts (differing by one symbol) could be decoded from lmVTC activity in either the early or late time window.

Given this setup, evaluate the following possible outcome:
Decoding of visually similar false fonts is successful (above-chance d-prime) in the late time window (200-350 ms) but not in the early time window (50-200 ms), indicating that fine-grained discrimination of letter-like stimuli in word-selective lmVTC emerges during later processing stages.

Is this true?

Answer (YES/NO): NO